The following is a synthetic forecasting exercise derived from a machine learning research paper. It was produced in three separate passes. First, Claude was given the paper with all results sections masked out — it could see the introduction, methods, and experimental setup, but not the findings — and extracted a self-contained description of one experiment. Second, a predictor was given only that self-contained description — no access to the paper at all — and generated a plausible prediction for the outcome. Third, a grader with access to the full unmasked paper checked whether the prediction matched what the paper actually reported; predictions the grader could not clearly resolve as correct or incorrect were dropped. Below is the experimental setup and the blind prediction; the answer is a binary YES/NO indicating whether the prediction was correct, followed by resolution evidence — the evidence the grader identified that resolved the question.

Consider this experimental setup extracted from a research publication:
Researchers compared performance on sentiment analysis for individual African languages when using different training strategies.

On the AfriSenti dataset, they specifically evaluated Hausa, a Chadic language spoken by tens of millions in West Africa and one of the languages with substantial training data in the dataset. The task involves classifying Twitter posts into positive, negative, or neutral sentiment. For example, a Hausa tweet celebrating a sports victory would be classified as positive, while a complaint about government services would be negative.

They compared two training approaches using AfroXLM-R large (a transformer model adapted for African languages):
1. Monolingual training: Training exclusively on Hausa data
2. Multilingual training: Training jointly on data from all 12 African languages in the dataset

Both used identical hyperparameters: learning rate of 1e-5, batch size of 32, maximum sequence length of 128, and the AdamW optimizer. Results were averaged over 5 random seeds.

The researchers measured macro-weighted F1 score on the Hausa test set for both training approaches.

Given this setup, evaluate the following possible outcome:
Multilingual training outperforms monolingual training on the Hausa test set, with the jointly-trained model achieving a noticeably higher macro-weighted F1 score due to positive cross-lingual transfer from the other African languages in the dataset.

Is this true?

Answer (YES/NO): NO